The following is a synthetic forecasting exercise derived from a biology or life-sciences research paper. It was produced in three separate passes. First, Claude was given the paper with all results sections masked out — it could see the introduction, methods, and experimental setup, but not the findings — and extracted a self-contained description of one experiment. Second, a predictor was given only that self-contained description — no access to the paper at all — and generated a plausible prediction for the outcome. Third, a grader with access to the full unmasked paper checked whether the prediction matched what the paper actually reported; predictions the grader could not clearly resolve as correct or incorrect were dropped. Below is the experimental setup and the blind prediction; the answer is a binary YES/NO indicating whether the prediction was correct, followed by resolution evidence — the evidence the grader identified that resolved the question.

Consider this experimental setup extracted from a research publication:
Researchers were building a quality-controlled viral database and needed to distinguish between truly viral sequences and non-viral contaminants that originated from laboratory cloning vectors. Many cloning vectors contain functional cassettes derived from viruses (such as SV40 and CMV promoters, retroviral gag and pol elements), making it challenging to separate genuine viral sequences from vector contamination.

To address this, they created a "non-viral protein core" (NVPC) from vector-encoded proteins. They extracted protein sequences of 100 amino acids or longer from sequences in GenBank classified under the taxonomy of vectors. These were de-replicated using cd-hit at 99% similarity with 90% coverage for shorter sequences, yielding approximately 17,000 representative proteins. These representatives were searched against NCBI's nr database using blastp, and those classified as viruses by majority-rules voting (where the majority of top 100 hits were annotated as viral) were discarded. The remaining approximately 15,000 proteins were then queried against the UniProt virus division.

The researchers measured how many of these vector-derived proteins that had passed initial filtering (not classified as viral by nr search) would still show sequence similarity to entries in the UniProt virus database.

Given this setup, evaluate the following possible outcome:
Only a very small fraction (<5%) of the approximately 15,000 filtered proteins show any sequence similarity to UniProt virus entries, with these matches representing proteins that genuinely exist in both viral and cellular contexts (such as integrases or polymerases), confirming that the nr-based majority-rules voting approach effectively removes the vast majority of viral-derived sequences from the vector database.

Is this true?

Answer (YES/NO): NO